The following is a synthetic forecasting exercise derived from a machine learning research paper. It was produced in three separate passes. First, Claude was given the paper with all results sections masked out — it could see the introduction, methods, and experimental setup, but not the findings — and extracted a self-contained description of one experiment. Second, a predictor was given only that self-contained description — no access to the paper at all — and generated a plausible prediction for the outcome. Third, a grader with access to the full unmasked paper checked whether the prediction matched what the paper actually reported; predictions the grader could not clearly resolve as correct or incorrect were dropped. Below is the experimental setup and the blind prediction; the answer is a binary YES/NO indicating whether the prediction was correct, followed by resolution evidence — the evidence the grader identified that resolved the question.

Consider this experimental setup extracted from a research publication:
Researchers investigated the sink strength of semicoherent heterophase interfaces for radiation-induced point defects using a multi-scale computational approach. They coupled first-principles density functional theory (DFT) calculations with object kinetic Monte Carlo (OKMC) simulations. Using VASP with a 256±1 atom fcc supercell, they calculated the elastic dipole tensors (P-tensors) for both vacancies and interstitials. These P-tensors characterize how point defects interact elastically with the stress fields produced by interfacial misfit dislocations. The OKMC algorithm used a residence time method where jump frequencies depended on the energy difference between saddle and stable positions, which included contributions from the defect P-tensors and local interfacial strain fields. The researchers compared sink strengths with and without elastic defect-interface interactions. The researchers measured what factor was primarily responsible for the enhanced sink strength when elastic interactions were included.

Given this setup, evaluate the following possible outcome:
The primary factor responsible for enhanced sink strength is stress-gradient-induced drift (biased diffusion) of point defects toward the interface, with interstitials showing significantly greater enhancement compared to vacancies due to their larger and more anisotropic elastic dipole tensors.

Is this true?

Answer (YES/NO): NO